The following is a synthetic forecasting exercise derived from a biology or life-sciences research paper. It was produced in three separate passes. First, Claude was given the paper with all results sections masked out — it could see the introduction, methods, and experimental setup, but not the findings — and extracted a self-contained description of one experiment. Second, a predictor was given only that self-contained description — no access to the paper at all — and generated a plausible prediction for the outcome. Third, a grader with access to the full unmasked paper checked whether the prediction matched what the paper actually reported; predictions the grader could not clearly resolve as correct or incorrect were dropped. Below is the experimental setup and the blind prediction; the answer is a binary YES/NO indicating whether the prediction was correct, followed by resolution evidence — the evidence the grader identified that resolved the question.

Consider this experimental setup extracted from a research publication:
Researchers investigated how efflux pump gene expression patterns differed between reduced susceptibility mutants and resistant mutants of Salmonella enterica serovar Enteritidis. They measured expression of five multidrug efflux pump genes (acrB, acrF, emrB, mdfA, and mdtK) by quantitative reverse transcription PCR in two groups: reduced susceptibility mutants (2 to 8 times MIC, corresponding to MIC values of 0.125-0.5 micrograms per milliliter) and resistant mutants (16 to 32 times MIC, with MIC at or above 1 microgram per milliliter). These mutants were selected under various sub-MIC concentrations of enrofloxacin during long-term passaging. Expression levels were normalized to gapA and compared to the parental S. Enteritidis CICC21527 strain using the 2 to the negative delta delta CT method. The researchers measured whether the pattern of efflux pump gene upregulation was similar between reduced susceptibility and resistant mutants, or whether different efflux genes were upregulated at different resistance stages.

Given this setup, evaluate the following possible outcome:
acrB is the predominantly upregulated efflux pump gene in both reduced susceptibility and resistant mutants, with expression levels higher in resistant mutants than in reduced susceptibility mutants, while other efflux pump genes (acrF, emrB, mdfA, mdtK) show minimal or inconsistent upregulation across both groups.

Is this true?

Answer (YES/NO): NO